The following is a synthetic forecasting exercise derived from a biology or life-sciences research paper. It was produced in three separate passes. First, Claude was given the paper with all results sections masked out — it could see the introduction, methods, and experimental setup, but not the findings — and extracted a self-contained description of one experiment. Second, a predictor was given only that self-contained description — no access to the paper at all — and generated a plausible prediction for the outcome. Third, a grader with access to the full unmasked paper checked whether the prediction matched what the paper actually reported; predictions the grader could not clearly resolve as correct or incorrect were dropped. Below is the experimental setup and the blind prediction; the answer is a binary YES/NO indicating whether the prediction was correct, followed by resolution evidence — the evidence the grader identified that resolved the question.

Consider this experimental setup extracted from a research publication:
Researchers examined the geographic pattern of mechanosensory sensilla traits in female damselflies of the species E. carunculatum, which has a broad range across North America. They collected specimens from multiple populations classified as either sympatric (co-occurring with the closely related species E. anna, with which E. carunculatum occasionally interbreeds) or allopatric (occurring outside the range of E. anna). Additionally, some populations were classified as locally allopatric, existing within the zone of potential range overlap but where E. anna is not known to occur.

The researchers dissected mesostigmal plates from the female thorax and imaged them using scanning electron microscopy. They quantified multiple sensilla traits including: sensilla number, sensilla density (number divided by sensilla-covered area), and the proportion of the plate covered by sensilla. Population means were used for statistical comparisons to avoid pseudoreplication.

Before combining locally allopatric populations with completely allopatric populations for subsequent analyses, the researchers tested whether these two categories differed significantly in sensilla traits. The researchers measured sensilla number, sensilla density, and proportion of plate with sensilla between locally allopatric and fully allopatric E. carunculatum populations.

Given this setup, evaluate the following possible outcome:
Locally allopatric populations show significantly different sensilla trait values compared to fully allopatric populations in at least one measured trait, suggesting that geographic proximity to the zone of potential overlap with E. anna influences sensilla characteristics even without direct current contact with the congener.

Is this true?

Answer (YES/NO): NO